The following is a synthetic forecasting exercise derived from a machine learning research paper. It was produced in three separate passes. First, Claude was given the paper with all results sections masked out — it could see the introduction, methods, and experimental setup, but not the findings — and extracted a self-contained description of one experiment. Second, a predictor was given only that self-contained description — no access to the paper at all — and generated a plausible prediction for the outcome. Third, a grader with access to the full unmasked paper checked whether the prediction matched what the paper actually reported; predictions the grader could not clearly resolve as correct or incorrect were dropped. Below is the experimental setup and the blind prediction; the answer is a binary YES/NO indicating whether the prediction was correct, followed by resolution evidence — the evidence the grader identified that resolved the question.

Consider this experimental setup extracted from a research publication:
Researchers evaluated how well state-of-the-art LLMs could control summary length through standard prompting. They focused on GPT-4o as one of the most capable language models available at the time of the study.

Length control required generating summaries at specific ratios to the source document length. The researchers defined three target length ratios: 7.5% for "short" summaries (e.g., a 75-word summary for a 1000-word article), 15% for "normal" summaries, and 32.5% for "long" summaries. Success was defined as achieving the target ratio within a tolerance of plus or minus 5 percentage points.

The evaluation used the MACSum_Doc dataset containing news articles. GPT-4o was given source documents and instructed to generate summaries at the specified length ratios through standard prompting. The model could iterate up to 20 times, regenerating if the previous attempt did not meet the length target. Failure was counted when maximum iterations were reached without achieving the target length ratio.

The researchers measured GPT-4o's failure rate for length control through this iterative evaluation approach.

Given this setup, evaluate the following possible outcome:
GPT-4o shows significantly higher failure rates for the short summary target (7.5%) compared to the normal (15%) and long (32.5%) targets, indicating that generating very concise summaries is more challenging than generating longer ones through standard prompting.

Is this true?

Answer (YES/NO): NO